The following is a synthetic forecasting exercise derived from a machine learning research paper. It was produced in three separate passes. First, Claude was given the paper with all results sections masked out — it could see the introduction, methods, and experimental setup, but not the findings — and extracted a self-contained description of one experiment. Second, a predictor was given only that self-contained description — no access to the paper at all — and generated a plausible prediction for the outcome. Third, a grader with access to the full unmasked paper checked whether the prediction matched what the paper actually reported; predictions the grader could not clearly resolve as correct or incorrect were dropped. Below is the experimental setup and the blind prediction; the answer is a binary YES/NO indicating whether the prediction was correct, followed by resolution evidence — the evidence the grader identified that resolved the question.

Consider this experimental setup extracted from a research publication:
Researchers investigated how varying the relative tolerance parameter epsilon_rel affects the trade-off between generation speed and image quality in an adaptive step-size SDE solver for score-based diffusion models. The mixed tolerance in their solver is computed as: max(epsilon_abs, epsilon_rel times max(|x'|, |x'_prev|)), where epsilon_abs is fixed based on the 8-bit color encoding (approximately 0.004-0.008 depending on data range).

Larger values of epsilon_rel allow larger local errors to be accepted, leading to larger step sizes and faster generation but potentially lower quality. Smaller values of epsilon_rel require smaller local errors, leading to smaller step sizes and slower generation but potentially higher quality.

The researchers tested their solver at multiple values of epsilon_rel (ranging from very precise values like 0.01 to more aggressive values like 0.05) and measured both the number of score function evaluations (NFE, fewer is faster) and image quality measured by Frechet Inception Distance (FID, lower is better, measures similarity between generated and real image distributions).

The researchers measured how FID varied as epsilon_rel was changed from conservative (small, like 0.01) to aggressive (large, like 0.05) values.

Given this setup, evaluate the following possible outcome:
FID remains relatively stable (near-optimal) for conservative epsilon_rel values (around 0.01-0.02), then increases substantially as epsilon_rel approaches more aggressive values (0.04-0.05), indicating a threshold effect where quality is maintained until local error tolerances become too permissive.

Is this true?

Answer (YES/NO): NO